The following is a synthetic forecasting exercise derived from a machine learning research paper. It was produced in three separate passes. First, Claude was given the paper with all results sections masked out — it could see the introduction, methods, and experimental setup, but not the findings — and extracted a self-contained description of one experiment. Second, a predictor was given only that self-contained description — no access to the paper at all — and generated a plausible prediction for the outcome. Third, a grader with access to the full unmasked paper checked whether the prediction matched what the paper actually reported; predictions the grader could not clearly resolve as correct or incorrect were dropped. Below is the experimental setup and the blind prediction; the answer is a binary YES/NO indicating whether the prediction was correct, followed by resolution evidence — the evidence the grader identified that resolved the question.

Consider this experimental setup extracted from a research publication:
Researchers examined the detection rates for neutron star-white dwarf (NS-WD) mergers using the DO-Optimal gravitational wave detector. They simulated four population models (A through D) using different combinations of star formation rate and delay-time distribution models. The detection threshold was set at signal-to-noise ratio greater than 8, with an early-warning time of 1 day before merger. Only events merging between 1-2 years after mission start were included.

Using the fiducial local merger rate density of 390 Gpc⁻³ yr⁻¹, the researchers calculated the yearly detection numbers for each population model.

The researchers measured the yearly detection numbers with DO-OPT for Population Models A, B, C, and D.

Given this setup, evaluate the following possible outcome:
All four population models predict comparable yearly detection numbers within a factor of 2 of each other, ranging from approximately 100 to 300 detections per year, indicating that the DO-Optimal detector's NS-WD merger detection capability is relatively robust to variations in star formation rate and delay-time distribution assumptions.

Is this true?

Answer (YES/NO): NO